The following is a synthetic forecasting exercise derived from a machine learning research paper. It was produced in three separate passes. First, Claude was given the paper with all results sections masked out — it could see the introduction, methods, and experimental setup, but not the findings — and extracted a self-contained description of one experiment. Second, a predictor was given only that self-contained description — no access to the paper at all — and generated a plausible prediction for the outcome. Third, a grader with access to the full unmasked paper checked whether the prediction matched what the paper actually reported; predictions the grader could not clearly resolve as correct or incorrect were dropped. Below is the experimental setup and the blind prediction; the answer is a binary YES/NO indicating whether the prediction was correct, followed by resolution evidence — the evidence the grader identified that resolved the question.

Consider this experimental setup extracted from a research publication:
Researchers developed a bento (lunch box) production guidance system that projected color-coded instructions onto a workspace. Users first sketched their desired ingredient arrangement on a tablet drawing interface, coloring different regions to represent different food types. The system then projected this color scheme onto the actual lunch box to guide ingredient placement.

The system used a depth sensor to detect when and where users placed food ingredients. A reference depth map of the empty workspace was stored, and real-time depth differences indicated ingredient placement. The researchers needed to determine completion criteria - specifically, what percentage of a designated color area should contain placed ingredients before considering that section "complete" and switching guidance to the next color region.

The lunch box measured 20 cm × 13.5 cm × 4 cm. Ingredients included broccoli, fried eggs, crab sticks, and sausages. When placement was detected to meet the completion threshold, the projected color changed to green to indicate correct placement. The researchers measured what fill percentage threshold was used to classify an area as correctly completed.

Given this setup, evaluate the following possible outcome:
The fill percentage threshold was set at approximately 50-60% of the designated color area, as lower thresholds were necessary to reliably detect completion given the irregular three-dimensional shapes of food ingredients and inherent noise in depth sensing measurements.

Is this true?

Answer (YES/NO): NO